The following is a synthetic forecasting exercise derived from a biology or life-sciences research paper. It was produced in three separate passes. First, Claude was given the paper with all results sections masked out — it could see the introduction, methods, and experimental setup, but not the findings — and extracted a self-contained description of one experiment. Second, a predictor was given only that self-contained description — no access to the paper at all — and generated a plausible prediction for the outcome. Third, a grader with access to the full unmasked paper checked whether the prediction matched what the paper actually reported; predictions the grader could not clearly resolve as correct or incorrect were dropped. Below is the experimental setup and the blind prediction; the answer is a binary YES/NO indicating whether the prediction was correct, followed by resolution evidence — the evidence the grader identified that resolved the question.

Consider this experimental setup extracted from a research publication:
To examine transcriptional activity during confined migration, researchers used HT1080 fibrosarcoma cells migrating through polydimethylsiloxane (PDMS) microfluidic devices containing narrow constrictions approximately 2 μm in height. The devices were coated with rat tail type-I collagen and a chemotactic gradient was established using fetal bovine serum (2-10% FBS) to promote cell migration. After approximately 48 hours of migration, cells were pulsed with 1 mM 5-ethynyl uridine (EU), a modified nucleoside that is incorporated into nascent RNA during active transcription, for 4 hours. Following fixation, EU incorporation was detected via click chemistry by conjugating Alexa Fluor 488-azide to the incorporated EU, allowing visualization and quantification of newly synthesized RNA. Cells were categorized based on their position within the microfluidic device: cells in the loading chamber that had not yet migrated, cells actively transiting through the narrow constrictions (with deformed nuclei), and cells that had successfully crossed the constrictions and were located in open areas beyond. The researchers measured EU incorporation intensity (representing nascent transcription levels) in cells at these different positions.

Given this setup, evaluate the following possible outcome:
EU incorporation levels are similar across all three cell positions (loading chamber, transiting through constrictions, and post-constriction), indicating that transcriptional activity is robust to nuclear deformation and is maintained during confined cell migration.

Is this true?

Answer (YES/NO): NO